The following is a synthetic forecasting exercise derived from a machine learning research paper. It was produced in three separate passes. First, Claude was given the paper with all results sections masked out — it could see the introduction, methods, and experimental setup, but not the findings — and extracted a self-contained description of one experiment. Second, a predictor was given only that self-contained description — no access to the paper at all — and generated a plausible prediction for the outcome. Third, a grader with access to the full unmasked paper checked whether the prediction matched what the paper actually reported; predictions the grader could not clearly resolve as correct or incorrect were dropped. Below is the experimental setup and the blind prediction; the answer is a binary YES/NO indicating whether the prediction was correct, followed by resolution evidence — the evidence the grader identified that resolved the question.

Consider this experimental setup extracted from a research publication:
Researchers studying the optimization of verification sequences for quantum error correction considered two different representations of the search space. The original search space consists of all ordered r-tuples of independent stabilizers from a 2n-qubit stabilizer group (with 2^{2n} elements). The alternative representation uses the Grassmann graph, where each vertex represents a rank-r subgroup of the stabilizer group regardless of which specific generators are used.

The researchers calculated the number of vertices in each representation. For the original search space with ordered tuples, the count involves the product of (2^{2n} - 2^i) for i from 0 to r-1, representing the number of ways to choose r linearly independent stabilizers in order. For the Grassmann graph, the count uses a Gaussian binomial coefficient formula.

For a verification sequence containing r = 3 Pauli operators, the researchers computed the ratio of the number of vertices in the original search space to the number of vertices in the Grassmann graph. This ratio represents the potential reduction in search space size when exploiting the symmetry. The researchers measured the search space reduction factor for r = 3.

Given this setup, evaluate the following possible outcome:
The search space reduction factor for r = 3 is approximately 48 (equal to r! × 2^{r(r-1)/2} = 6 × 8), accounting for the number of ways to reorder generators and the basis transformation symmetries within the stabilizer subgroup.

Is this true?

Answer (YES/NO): NO